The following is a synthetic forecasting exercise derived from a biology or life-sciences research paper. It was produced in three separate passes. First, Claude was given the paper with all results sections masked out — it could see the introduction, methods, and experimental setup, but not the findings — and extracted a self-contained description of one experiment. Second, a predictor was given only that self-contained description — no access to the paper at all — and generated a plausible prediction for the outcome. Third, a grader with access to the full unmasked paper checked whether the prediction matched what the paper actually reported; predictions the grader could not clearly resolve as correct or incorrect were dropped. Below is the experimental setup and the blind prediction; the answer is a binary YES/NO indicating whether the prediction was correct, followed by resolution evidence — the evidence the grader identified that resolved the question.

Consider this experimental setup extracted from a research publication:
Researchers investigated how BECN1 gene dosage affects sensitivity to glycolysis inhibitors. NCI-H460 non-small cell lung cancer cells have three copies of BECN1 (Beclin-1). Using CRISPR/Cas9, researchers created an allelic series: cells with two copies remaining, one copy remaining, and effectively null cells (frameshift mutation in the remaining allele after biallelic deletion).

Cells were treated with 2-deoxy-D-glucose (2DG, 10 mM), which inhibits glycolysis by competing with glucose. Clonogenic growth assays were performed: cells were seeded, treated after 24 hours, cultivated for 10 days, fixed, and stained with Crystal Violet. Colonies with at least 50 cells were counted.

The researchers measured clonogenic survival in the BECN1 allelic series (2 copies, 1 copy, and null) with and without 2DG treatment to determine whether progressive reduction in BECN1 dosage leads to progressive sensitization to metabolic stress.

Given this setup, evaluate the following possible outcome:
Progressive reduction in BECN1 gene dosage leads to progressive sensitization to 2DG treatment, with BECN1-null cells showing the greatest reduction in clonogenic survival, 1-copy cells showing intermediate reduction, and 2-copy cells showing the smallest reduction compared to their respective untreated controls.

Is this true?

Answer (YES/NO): NO